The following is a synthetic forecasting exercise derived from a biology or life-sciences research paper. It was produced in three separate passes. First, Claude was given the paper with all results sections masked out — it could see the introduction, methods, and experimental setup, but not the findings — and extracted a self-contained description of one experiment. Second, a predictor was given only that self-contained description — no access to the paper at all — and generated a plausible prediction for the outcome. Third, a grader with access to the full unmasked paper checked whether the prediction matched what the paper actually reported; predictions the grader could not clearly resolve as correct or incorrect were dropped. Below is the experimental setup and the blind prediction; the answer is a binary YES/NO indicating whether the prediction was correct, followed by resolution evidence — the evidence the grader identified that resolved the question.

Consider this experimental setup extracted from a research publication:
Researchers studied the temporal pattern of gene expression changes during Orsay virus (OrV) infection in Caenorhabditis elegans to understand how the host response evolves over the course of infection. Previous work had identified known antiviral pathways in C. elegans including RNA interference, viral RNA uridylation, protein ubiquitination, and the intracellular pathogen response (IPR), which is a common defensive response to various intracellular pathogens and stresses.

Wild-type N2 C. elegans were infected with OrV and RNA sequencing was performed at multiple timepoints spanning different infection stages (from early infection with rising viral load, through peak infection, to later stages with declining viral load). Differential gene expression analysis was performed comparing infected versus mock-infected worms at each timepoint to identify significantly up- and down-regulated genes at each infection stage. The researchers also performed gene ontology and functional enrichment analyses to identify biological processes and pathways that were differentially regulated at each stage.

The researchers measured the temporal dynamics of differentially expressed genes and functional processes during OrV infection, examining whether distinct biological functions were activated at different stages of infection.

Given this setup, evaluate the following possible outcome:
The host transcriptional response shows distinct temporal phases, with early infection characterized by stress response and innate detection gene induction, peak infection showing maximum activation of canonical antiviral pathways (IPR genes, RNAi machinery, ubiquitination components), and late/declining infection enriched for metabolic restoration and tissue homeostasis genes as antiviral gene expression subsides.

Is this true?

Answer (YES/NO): NO